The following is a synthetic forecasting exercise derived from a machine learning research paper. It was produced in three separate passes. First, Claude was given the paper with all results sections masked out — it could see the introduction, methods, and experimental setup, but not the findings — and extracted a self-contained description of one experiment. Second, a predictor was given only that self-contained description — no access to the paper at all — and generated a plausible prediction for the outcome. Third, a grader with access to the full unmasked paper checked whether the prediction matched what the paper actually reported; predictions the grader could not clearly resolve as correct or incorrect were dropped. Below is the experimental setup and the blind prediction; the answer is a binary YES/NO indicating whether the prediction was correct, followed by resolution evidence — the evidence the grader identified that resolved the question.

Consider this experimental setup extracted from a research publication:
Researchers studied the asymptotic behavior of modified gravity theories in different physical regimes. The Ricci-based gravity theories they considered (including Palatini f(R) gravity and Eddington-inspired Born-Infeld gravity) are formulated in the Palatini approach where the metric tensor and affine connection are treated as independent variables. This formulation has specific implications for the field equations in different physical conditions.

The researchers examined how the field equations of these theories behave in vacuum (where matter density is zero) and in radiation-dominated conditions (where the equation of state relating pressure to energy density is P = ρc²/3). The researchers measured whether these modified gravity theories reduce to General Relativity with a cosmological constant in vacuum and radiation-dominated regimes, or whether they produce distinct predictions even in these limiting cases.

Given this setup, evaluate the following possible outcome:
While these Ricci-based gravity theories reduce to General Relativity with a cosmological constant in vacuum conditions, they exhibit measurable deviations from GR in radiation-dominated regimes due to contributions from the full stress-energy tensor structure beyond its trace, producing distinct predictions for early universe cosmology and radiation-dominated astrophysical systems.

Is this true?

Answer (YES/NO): NO